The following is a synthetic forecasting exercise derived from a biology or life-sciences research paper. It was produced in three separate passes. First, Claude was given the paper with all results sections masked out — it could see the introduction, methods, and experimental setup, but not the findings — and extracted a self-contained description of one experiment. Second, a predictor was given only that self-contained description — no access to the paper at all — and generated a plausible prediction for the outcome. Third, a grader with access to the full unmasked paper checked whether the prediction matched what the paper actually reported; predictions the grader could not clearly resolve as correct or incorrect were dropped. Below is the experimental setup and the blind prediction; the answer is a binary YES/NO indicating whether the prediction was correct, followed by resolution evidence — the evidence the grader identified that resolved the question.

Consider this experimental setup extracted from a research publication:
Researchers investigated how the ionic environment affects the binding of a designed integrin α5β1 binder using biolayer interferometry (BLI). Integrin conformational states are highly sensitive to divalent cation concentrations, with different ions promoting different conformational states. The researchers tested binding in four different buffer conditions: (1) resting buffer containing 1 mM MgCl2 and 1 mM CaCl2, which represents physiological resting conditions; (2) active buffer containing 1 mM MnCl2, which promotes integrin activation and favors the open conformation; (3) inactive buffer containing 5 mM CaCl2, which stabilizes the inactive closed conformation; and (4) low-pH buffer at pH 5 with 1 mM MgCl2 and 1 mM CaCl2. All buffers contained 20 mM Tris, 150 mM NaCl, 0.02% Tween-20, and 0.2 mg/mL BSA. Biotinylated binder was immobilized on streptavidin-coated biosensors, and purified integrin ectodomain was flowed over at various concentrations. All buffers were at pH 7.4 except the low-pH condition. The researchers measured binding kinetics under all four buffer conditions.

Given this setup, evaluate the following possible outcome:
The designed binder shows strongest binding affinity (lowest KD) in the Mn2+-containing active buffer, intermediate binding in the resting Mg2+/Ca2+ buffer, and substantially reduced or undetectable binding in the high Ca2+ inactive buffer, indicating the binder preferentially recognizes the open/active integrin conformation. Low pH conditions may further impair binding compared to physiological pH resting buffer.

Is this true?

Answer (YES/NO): NO